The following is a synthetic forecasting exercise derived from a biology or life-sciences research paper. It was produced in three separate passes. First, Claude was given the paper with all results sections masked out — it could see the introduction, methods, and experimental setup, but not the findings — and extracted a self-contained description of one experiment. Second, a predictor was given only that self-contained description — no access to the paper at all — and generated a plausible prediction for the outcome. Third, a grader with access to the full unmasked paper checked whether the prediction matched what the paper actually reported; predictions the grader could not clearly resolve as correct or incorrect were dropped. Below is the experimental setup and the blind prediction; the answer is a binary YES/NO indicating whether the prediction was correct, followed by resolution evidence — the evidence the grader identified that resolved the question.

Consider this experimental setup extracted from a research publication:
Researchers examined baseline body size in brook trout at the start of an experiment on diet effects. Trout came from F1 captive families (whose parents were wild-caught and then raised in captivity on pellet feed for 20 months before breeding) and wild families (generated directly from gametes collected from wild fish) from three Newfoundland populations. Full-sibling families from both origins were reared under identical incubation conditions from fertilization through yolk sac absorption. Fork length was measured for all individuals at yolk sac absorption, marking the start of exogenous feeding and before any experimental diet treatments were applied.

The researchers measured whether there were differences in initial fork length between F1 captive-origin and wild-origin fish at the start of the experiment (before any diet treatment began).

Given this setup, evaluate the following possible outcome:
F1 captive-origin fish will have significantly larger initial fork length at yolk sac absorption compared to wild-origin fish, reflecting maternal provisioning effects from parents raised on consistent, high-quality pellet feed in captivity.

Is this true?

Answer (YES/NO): YES